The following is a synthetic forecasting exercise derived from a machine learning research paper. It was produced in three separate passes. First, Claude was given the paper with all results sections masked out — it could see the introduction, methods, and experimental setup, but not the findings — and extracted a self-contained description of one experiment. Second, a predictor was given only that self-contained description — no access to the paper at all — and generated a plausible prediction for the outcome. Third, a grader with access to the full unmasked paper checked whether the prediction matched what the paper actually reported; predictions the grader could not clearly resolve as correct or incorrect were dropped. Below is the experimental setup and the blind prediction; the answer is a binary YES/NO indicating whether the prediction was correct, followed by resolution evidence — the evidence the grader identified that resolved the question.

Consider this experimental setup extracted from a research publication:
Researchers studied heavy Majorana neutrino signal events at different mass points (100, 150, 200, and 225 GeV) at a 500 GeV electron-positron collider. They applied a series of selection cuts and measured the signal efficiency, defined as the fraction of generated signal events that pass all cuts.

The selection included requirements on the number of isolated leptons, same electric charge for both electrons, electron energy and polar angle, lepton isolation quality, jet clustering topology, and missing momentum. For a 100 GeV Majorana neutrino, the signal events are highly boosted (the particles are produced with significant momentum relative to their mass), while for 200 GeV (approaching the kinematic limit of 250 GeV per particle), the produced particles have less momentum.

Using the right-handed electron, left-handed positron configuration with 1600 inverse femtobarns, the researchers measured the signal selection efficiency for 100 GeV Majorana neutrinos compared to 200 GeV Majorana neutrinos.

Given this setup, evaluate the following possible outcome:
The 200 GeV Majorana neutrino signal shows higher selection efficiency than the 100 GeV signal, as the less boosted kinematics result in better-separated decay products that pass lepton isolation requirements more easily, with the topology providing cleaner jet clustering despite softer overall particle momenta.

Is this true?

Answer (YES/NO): YES